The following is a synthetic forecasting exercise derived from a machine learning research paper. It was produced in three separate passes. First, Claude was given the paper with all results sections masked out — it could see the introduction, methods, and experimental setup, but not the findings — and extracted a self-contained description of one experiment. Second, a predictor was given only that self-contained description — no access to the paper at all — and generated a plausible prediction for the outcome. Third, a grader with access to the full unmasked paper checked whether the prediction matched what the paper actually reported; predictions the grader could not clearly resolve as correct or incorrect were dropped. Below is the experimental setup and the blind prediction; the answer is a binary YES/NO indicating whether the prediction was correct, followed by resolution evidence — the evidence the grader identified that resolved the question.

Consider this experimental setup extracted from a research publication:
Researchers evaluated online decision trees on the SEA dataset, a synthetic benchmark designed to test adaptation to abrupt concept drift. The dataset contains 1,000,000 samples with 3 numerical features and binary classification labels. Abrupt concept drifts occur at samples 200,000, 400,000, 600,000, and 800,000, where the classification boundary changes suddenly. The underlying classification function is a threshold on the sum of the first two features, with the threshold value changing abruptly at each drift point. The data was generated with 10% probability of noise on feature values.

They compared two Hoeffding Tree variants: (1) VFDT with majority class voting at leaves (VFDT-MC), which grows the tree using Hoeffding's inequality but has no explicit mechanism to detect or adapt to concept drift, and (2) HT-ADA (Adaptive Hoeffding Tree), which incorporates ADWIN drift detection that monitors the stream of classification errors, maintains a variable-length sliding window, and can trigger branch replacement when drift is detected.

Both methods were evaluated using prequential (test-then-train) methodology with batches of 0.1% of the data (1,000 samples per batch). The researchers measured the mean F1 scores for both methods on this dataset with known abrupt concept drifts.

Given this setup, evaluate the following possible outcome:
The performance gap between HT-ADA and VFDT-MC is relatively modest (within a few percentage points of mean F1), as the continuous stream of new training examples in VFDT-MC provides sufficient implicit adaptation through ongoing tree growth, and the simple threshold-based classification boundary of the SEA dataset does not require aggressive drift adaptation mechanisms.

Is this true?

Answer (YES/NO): YES